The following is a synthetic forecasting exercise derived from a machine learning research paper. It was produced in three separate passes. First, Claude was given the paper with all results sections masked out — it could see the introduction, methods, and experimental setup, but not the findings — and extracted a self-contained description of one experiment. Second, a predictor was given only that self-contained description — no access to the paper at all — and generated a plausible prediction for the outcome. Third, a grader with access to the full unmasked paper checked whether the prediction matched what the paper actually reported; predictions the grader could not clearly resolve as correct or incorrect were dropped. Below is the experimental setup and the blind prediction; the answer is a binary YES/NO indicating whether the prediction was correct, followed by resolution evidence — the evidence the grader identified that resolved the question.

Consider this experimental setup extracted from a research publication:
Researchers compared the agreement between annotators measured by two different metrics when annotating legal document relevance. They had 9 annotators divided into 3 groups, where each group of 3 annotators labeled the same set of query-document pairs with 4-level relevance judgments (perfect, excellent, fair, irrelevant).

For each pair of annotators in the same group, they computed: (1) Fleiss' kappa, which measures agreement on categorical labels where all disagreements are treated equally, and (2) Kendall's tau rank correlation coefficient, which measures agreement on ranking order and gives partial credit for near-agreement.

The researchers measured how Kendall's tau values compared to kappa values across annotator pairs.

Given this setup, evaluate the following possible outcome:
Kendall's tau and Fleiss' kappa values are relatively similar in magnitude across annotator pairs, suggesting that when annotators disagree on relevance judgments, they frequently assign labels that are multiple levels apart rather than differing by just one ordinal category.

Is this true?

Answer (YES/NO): NO